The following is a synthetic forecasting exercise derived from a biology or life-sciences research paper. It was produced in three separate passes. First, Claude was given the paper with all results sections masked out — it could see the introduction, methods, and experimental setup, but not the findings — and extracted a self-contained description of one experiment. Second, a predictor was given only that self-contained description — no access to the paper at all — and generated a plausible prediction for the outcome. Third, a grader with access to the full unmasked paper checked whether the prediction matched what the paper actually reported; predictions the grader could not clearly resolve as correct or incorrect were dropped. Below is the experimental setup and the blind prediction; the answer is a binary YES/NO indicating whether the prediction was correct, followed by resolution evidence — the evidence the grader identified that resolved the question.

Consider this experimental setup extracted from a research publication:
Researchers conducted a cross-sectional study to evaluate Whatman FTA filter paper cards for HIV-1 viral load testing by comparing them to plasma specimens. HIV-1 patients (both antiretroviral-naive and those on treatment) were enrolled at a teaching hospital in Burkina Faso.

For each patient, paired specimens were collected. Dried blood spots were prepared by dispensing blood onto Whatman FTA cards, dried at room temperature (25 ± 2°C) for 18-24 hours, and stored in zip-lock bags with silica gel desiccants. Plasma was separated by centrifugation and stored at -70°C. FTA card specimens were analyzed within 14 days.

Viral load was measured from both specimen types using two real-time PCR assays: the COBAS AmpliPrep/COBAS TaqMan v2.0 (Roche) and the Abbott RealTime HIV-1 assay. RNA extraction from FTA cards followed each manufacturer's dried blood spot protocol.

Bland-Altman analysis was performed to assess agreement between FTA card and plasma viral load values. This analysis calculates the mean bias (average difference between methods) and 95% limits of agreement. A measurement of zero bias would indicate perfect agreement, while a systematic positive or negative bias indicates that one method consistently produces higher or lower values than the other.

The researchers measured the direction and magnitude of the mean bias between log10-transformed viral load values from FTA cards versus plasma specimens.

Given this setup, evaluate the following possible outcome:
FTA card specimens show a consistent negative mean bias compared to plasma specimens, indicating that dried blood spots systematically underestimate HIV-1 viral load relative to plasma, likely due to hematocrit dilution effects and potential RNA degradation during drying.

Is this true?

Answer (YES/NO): NO